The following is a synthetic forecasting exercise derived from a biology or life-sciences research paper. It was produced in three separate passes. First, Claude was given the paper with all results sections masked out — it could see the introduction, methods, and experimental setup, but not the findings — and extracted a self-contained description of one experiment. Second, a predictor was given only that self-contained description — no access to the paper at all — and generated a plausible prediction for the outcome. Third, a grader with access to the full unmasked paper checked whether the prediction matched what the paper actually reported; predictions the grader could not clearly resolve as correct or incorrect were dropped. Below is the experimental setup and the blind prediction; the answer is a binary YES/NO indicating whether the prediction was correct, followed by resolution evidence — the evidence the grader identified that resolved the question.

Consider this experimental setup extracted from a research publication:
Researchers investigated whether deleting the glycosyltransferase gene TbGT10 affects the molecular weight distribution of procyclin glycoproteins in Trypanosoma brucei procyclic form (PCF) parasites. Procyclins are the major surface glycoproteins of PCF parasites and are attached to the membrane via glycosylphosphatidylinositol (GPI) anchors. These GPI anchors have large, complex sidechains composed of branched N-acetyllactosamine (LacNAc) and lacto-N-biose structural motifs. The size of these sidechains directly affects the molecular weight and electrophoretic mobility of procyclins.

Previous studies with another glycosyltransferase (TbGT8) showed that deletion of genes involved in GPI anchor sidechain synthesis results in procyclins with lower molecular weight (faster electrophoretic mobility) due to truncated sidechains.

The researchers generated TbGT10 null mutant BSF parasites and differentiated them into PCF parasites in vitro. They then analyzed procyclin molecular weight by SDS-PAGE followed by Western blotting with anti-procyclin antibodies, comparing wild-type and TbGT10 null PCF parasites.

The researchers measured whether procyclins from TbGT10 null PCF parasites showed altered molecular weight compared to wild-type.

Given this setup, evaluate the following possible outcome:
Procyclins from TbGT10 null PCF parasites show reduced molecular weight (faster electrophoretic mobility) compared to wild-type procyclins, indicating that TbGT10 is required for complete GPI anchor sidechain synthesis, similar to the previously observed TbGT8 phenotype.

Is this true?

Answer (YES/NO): YES